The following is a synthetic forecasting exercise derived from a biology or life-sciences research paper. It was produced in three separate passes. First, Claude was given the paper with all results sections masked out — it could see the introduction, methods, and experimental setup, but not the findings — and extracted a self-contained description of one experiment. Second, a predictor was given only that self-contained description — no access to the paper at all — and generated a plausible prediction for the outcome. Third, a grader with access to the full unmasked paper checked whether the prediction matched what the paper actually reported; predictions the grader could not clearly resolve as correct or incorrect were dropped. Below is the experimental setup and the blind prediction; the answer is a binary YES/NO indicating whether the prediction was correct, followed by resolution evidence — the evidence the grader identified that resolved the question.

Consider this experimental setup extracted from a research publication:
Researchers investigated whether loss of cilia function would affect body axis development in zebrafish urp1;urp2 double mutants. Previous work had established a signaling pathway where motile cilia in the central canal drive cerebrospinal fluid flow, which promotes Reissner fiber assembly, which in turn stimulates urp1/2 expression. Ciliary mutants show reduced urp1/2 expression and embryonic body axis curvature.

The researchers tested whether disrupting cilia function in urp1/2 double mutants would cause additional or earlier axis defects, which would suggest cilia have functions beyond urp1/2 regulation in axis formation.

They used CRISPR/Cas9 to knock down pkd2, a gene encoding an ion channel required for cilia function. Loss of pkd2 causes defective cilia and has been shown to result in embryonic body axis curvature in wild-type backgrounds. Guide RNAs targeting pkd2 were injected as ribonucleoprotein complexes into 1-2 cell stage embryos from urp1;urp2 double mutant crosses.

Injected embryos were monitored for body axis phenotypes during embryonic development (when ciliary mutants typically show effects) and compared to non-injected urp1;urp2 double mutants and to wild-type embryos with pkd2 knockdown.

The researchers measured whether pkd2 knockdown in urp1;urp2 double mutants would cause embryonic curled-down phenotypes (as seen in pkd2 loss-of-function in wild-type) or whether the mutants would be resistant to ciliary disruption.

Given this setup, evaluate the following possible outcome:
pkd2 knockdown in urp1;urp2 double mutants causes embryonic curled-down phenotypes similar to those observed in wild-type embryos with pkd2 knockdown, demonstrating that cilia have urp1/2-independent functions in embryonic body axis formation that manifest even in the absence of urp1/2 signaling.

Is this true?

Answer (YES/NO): NO